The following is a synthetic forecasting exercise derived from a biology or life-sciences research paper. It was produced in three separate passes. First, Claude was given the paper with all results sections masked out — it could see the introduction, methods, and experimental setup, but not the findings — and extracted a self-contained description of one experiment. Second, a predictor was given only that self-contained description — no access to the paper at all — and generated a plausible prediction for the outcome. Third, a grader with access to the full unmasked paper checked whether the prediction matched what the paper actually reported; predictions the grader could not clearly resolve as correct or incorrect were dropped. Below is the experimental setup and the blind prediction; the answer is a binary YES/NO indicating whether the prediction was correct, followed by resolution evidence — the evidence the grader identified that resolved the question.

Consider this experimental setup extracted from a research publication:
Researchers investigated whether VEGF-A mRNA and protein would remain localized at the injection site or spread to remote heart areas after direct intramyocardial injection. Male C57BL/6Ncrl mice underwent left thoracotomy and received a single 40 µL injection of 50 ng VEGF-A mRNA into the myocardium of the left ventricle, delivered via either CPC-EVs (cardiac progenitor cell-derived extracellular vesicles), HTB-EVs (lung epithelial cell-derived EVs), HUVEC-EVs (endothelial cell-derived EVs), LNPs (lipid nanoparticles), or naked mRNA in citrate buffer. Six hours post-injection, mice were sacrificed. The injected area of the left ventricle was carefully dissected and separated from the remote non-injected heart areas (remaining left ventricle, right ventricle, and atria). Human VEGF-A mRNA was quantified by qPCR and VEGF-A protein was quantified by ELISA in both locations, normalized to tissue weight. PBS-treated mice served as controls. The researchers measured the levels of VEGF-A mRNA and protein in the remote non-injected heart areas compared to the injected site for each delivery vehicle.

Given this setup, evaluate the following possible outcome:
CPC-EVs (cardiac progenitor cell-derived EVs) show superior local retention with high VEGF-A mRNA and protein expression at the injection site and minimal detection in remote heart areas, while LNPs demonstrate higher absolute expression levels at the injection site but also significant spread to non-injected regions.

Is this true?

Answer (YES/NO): NO